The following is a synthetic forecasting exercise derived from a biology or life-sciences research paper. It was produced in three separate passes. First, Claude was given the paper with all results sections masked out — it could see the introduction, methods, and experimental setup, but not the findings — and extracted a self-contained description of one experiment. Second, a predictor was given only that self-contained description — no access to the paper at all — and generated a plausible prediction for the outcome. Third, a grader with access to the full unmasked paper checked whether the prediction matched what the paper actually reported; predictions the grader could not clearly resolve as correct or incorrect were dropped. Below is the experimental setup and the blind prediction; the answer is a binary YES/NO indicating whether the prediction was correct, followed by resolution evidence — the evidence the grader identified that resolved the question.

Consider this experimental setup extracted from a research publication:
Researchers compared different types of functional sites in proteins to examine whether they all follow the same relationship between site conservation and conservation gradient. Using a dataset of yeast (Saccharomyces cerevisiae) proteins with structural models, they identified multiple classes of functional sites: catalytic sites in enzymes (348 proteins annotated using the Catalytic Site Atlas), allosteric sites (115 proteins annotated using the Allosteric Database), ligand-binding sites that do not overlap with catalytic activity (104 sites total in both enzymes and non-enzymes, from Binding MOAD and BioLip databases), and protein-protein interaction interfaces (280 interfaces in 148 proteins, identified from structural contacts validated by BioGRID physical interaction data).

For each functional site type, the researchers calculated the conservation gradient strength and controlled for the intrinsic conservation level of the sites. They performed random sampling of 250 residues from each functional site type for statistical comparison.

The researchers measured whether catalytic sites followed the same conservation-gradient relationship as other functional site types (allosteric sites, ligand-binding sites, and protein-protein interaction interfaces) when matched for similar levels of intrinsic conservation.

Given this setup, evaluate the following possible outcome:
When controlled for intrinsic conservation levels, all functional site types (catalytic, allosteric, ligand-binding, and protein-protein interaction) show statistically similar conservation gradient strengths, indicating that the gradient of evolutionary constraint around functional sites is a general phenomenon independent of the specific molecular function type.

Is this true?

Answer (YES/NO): NO